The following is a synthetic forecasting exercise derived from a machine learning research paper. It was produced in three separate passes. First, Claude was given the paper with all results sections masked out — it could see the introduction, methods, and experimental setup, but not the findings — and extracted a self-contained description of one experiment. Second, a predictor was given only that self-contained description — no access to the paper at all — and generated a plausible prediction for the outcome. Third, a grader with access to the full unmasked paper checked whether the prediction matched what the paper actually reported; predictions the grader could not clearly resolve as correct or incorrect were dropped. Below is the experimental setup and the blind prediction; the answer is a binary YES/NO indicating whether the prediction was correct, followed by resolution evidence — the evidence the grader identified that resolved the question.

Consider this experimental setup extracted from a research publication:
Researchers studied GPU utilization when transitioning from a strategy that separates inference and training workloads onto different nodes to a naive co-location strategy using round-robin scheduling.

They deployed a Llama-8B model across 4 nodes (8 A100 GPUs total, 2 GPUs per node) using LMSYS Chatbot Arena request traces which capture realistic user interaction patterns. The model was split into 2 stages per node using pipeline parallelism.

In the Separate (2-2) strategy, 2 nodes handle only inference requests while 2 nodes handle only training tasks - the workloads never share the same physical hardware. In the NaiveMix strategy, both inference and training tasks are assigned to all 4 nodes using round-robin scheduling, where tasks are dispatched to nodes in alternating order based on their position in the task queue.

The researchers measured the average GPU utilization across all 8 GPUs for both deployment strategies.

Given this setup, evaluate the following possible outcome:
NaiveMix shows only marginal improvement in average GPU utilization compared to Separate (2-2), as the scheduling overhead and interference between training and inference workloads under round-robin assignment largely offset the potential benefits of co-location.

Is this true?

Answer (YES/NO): NO